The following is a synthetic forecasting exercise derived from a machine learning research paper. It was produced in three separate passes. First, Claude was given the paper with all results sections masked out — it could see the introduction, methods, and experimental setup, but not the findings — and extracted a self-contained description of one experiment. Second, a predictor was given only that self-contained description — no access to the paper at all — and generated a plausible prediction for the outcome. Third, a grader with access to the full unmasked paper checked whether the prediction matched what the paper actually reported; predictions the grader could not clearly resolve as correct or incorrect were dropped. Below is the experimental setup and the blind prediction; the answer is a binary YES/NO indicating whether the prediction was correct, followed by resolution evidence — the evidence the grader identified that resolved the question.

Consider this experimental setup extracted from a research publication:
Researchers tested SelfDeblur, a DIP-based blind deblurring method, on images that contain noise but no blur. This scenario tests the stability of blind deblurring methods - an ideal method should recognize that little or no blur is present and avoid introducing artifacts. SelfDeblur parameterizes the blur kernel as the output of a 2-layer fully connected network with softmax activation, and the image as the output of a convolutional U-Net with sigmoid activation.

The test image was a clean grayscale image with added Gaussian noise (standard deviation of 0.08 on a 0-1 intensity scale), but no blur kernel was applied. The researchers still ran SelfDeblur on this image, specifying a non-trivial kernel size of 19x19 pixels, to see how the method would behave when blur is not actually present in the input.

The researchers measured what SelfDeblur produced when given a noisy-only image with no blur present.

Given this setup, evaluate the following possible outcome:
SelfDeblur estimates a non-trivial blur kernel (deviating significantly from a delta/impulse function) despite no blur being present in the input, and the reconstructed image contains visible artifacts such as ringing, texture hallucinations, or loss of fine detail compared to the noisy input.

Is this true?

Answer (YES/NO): NO